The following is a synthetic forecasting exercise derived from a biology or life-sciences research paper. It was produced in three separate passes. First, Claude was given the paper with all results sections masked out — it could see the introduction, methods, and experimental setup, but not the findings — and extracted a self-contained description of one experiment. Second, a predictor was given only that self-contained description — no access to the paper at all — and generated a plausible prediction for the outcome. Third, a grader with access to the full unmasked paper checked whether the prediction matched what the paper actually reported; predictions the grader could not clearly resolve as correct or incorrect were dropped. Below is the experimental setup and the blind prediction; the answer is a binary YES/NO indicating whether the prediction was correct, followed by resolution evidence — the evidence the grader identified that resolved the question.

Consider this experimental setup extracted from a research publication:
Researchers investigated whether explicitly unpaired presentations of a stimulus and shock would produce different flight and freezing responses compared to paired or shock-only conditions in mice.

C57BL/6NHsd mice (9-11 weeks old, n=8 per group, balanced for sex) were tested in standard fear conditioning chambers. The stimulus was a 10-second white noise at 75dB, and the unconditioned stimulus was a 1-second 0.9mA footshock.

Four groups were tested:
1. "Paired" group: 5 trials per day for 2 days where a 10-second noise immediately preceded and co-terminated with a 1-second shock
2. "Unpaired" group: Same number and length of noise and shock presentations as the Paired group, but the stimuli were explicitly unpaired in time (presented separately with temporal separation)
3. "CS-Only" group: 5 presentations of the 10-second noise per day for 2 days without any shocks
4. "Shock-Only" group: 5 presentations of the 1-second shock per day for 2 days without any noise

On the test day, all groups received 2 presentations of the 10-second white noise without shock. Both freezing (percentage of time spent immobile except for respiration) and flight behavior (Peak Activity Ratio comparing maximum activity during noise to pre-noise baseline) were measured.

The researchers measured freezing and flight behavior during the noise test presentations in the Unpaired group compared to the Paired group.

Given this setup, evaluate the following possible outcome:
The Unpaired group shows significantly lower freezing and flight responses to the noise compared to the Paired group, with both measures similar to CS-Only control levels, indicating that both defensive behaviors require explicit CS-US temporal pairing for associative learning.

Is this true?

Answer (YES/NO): NO